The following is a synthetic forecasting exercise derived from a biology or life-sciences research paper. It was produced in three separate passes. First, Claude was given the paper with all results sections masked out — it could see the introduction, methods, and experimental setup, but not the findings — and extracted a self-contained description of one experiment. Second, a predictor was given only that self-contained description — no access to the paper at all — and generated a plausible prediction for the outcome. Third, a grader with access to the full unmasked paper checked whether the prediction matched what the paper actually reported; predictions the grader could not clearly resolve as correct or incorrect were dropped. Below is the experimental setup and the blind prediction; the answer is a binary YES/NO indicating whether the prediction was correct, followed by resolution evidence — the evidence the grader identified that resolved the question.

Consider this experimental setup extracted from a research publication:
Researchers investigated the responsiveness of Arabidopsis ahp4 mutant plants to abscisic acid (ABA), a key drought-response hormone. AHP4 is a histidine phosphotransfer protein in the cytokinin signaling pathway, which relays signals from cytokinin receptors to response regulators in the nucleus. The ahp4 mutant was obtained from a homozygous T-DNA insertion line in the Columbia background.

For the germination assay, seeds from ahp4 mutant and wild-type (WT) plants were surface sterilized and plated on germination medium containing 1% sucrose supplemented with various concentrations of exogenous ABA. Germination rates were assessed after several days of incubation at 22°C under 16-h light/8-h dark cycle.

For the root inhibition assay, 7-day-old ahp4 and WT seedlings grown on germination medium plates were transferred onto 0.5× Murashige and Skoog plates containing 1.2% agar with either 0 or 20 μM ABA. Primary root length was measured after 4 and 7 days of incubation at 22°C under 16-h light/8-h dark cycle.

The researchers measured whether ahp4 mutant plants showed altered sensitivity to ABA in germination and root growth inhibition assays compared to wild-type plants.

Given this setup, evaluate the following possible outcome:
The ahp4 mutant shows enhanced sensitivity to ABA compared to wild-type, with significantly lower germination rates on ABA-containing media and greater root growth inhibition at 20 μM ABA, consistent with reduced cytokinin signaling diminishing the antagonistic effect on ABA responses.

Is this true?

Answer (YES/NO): YES